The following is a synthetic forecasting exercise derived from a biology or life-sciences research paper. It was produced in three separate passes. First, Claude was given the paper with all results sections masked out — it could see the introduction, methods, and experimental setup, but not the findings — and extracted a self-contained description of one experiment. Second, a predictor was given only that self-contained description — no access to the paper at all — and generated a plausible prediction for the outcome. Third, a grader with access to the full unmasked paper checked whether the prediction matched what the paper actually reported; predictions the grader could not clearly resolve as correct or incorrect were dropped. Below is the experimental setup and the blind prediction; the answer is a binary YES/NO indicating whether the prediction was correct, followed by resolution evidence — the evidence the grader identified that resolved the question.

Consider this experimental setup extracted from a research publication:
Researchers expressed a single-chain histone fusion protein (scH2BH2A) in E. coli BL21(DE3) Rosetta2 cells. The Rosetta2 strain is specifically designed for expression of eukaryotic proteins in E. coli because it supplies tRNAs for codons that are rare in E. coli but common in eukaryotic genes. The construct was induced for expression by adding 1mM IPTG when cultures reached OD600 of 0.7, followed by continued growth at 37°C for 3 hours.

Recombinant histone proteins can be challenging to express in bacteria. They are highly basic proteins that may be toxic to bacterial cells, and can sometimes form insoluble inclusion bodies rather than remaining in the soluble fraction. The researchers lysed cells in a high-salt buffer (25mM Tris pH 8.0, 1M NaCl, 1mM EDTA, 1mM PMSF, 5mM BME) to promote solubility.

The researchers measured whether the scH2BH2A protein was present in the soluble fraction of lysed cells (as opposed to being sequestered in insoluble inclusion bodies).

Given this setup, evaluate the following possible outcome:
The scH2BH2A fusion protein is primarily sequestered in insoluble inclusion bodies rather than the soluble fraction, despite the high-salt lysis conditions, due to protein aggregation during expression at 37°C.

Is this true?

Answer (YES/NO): NO